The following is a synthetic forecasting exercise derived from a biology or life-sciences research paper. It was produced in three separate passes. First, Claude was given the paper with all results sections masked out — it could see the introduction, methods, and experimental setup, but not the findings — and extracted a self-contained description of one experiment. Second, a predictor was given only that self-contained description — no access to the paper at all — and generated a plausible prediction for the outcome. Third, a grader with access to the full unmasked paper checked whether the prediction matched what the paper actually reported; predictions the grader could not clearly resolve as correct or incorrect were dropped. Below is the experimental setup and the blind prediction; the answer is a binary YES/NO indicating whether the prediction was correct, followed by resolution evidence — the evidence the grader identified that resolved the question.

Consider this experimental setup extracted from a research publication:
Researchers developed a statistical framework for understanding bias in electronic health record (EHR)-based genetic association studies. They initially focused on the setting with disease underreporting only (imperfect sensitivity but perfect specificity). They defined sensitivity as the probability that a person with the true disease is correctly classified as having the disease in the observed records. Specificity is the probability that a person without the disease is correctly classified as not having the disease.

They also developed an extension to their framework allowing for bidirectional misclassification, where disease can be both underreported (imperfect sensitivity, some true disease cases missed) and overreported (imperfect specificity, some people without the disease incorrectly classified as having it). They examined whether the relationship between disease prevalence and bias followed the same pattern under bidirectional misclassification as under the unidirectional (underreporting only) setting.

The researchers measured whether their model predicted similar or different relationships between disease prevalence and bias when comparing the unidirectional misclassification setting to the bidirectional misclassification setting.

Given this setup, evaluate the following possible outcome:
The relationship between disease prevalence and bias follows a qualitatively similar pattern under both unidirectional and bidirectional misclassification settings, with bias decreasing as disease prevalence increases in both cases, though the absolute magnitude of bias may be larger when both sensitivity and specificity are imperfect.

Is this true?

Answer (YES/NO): NO